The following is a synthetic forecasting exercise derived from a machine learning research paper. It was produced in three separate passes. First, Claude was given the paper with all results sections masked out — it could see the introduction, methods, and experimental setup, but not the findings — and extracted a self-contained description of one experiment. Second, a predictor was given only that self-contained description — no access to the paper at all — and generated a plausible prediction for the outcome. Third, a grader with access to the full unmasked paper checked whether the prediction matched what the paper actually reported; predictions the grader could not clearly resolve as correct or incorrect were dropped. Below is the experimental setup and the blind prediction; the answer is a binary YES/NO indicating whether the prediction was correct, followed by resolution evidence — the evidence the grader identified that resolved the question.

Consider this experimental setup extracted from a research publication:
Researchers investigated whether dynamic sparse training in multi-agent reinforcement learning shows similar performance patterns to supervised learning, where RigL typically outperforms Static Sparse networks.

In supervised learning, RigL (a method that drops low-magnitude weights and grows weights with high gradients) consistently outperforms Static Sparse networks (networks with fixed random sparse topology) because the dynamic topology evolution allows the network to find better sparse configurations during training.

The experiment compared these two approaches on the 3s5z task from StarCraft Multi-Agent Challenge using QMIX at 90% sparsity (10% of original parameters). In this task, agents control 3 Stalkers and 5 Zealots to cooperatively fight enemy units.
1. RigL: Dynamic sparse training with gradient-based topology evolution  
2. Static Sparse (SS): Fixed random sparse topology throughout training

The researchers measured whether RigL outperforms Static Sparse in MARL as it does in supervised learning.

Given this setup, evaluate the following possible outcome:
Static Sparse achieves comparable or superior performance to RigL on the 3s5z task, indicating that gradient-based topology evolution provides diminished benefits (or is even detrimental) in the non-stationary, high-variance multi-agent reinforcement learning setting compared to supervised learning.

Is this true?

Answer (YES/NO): NO